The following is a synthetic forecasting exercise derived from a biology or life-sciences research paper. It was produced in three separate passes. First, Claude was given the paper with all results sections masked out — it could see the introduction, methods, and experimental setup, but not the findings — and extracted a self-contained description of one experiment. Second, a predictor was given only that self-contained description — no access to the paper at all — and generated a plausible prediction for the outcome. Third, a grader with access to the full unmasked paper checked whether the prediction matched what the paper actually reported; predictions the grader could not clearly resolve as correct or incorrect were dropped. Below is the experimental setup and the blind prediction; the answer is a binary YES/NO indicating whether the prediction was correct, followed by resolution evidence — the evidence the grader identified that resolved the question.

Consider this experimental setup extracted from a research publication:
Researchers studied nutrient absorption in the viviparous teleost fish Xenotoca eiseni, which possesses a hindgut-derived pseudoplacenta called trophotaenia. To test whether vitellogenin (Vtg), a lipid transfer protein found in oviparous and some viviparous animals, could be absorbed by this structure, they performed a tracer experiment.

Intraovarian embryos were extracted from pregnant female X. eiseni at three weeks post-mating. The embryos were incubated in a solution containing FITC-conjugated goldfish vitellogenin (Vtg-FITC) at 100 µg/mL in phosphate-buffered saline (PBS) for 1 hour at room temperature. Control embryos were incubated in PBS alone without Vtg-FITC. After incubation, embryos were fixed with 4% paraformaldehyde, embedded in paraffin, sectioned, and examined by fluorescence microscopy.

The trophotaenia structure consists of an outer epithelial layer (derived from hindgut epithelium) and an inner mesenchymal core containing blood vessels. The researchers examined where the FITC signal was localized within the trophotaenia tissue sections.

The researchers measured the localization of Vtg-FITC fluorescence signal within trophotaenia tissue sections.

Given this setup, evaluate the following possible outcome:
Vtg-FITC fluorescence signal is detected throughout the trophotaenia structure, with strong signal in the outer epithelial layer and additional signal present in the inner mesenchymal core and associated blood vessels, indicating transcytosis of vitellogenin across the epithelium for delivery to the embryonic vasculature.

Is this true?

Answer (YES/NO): NO